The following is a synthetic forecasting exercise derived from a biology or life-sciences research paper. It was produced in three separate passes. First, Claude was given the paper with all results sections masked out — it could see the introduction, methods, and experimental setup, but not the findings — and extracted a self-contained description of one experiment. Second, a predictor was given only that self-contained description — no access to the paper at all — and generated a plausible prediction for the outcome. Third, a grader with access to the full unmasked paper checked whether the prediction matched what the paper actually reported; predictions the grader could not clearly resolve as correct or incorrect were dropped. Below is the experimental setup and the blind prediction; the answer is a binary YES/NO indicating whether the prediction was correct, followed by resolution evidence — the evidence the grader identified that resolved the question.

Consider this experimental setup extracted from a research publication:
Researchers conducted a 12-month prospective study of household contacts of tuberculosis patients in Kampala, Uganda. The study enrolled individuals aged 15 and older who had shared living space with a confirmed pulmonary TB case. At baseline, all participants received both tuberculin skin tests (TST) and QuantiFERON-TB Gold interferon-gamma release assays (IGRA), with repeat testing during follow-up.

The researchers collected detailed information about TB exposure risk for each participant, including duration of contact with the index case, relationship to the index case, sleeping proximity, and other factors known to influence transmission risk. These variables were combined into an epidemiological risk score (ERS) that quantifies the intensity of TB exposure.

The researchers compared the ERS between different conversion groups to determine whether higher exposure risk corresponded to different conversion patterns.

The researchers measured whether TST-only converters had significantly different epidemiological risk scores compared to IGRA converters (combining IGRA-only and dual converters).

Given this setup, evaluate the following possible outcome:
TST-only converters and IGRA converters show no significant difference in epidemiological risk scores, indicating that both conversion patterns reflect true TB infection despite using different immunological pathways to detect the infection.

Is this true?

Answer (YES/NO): NO